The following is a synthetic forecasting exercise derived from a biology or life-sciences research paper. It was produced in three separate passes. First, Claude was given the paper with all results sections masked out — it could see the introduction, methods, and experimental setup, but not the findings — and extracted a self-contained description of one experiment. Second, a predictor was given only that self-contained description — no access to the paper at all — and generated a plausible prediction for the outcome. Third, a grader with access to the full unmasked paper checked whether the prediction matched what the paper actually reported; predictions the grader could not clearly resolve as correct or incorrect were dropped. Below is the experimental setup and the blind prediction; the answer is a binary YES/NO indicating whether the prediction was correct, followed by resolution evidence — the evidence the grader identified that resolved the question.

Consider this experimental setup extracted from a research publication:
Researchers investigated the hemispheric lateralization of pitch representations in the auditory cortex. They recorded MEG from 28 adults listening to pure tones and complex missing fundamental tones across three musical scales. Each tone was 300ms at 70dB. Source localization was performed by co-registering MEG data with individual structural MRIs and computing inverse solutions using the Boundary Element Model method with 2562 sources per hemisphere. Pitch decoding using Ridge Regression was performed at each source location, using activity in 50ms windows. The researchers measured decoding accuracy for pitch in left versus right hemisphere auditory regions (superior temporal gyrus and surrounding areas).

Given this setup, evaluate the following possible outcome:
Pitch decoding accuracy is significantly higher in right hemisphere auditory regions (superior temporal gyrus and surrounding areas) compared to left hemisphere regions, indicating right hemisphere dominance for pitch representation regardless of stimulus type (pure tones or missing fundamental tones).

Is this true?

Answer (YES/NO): YES